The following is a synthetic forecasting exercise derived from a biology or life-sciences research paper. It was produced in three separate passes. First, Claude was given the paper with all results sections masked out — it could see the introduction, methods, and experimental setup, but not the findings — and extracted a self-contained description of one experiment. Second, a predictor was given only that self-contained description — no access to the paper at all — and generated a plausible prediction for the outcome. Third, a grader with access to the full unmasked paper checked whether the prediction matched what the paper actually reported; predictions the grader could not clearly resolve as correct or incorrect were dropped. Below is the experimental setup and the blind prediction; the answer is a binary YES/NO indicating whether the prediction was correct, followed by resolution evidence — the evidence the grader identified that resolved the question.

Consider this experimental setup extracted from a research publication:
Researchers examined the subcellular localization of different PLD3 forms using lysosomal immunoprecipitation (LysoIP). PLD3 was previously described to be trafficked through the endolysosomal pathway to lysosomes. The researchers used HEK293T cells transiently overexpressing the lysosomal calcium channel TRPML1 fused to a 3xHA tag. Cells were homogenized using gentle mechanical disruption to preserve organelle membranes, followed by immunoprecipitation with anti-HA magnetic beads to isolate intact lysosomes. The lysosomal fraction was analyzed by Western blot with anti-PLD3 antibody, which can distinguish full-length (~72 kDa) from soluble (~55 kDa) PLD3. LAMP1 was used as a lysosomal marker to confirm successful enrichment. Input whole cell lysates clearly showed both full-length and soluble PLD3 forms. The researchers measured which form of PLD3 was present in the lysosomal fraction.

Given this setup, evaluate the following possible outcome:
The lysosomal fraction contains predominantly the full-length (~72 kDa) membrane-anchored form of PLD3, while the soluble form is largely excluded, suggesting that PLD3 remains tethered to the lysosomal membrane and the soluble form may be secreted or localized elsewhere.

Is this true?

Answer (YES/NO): YES